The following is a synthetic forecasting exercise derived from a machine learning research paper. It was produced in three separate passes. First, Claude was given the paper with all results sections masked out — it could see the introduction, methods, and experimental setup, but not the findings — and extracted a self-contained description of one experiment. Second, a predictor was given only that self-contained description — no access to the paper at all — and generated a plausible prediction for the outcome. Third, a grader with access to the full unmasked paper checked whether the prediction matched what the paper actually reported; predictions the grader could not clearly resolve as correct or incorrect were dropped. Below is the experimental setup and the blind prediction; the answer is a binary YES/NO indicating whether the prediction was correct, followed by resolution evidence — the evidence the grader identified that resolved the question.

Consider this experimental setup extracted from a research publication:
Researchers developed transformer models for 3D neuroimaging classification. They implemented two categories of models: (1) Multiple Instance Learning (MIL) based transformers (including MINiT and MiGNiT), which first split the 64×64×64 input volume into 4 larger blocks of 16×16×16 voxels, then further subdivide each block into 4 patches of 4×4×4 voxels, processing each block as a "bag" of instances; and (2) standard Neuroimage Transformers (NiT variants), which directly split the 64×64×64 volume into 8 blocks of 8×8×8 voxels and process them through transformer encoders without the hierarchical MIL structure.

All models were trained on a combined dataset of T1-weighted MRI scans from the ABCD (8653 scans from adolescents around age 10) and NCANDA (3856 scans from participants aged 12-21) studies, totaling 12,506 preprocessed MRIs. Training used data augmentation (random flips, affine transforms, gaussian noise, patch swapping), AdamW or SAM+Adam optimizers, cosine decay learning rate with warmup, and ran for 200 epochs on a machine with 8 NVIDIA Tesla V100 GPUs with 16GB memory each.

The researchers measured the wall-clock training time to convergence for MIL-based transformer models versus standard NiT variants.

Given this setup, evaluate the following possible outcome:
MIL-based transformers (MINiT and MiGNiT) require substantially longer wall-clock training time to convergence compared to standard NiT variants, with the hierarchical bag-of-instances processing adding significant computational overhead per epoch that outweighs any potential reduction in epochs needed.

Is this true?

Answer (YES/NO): YES